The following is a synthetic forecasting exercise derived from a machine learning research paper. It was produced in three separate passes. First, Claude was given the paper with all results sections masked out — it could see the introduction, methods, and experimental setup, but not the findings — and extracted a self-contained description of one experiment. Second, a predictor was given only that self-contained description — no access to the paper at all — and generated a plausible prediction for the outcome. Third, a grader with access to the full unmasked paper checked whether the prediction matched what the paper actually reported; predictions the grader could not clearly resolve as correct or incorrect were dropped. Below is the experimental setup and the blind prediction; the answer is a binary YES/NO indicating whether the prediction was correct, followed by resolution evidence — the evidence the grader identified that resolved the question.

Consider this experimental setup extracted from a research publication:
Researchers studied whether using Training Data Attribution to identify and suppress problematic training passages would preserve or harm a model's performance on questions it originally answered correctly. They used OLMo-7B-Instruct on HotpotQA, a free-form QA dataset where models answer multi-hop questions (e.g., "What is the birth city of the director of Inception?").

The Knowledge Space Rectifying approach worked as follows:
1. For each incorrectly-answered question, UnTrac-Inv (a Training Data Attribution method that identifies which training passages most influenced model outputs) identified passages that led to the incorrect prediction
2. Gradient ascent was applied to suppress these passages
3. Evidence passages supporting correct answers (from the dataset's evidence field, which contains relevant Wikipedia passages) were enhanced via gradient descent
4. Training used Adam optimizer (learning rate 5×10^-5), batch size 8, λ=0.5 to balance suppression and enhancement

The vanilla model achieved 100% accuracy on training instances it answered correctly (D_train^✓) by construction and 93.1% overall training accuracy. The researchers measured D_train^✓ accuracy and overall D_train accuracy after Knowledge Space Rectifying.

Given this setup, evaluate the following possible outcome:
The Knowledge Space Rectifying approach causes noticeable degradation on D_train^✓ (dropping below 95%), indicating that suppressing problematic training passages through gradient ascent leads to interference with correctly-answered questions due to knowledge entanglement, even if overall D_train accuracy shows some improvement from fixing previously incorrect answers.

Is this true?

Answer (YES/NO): NO